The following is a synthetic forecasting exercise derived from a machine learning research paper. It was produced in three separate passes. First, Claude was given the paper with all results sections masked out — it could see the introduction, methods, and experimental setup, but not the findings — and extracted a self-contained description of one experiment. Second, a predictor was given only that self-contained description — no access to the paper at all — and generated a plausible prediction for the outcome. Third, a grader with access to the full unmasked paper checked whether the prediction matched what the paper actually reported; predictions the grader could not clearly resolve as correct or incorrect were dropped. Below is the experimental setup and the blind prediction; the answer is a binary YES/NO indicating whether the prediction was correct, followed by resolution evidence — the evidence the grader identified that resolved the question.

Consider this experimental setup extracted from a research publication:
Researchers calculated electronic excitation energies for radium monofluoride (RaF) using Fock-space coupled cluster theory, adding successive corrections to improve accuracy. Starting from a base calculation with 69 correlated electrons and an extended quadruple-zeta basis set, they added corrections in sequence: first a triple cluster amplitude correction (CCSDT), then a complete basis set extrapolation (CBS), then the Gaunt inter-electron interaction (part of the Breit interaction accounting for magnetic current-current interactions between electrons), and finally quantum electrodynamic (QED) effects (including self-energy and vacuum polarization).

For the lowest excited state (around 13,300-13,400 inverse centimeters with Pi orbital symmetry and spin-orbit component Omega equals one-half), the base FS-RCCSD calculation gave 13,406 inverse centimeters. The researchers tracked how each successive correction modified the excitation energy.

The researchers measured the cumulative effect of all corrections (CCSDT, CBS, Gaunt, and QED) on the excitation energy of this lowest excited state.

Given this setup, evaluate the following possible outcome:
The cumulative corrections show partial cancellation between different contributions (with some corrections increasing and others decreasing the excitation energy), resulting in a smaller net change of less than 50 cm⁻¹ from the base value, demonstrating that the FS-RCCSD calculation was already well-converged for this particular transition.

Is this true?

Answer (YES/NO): NO